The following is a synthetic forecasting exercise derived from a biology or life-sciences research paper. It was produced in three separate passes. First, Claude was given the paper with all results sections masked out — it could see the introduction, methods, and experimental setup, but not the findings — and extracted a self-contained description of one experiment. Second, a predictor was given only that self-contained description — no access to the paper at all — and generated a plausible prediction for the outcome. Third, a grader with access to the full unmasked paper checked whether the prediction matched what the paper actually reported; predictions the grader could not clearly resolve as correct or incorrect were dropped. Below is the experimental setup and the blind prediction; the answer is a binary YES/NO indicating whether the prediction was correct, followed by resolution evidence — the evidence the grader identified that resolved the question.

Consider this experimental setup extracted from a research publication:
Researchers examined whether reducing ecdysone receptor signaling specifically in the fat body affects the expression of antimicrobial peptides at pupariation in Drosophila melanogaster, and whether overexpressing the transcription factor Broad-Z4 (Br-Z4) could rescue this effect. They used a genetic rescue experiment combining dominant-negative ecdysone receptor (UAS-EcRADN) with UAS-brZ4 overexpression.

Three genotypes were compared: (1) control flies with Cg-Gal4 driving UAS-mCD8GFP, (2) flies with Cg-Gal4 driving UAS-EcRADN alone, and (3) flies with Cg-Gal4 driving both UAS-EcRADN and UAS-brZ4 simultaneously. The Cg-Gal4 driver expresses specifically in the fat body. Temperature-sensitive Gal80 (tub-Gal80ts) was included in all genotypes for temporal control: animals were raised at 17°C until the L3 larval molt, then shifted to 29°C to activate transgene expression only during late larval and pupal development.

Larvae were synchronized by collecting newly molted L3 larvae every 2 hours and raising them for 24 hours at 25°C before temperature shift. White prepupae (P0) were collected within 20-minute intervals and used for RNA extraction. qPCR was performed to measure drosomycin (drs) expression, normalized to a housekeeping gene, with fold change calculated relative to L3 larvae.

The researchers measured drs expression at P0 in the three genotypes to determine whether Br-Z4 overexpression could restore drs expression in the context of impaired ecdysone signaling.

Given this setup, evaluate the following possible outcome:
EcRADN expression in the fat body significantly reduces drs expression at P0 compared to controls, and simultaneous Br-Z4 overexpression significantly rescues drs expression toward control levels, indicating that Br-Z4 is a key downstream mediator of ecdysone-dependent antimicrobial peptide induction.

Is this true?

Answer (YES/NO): YES